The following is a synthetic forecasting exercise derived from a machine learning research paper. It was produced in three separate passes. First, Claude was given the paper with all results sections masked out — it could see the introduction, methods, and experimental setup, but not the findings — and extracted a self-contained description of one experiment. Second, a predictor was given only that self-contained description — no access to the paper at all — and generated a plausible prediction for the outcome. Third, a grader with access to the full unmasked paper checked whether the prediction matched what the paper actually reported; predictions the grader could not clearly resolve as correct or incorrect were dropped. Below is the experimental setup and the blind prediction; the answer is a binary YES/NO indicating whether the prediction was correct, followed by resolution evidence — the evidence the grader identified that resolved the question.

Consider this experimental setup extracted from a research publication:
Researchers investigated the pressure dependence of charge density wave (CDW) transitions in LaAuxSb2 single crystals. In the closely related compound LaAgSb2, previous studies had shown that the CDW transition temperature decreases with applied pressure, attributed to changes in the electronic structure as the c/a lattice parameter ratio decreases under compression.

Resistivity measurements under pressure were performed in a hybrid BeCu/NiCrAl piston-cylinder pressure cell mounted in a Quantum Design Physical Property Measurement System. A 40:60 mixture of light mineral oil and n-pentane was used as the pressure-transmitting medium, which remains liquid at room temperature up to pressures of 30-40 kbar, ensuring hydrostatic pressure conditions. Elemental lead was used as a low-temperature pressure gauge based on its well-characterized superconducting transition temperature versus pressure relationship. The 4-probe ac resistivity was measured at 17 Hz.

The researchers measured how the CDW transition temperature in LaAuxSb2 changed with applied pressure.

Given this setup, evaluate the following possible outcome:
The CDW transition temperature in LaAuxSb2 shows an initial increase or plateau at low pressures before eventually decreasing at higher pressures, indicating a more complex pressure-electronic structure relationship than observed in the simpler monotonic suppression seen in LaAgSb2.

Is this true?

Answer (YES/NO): NO